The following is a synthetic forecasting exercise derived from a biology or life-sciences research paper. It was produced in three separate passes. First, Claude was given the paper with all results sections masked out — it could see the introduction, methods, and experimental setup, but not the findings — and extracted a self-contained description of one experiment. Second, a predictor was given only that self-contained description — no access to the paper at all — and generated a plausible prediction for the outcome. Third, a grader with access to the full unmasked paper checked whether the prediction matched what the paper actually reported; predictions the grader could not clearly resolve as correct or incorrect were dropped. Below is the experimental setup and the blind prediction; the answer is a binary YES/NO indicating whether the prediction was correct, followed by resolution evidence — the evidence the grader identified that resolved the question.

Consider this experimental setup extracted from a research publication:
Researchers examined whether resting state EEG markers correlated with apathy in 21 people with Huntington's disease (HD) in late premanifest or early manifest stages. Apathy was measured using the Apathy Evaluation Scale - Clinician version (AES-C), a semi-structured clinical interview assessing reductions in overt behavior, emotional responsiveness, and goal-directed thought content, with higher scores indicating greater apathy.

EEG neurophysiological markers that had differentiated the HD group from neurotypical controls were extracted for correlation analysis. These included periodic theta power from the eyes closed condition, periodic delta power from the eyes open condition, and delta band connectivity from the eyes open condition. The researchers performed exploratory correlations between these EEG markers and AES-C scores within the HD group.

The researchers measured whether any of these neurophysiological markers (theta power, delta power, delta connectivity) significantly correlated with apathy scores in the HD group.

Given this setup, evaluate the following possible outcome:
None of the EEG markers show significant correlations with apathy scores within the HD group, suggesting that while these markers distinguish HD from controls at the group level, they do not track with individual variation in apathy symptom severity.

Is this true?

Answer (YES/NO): YES